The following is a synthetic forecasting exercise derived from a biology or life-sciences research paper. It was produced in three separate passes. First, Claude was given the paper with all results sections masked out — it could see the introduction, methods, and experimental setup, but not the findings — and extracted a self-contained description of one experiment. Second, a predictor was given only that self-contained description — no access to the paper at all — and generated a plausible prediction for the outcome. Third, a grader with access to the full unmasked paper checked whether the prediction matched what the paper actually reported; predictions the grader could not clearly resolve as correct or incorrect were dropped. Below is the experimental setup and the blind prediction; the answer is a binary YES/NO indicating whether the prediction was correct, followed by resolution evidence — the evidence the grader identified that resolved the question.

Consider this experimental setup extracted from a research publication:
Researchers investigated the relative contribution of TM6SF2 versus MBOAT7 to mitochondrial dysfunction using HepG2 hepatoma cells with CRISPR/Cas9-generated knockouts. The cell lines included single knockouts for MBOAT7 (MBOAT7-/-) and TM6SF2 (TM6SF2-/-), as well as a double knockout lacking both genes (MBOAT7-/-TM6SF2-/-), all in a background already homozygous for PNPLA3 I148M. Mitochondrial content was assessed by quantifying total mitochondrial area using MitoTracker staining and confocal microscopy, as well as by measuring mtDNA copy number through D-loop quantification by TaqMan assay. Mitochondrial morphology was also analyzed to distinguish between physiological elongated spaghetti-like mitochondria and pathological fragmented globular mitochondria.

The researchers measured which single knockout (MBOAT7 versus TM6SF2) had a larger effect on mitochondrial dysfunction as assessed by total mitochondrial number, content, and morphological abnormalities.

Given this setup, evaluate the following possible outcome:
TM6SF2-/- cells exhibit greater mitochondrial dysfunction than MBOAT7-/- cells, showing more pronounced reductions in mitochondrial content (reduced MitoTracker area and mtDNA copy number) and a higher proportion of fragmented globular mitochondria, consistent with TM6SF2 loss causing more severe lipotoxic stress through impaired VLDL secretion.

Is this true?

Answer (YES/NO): NO